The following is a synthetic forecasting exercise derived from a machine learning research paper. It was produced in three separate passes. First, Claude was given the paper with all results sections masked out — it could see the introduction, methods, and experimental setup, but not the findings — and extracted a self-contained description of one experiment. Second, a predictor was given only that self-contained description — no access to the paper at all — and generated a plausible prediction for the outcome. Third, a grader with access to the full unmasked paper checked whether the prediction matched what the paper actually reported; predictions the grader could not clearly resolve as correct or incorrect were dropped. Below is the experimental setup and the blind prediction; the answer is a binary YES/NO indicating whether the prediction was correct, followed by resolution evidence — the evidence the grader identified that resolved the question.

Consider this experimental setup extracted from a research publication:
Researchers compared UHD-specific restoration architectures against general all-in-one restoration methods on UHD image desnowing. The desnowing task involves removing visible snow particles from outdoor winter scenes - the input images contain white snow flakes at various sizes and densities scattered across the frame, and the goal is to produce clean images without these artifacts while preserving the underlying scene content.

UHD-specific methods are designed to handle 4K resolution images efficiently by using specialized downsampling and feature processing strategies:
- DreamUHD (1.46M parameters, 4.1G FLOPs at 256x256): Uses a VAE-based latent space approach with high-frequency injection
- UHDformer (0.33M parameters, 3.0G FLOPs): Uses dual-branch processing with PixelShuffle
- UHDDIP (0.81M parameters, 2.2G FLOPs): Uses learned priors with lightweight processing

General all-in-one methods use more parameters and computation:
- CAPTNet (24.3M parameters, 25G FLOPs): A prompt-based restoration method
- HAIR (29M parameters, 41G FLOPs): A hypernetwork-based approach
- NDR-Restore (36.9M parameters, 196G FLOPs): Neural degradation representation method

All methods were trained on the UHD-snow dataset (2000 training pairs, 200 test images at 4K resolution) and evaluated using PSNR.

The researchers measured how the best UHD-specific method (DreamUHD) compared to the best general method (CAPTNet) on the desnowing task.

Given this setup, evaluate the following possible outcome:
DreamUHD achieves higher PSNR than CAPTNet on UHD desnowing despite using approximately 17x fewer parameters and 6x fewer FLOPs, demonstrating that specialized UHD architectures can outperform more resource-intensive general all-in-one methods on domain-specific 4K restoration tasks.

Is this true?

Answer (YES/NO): NO